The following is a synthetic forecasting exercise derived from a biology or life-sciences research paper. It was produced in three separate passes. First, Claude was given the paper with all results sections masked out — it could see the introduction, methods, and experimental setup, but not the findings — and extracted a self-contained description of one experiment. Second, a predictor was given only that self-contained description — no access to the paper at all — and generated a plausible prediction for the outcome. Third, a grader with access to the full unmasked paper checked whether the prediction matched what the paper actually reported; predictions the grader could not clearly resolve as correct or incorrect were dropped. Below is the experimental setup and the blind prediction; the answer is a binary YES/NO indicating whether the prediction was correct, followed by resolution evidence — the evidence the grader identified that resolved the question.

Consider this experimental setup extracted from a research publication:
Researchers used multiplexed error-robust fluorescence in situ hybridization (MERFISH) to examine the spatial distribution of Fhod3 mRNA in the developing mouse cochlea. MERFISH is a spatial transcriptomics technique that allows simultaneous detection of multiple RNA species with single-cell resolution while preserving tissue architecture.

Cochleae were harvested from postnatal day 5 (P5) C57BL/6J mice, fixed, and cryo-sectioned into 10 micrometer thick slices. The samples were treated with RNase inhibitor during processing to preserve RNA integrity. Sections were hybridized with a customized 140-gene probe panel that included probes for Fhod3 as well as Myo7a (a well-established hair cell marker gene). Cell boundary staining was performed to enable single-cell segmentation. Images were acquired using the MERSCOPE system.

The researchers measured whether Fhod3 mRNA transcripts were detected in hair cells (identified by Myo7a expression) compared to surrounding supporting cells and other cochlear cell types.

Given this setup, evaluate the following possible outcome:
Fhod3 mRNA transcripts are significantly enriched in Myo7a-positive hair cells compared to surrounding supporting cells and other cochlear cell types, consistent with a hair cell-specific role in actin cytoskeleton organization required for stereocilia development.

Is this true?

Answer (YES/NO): YES